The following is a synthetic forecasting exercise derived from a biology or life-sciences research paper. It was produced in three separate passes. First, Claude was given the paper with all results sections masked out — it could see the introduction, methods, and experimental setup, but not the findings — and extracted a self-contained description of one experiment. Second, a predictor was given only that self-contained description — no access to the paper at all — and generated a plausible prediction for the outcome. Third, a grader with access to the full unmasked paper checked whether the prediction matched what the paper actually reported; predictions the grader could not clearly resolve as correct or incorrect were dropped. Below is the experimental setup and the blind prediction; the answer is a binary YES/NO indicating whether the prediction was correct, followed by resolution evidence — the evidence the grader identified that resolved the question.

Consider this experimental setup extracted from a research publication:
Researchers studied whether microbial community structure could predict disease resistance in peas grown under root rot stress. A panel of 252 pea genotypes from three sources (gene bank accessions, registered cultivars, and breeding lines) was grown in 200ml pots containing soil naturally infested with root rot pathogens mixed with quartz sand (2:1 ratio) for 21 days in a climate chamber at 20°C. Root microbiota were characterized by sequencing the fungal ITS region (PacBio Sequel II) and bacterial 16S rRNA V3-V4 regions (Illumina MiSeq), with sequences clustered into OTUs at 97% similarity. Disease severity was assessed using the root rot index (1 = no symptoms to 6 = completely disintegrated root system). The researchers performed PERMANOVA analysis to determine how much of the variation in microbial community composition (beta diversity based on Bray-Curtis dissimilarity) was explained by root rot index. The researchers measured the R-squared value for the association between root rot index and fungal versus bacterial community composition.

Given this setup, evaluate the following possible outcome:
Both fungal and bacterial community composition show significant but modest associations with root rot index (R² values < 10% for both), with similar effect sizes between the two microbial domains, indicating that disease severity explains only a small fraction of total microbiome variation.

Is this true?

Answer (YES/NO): NO